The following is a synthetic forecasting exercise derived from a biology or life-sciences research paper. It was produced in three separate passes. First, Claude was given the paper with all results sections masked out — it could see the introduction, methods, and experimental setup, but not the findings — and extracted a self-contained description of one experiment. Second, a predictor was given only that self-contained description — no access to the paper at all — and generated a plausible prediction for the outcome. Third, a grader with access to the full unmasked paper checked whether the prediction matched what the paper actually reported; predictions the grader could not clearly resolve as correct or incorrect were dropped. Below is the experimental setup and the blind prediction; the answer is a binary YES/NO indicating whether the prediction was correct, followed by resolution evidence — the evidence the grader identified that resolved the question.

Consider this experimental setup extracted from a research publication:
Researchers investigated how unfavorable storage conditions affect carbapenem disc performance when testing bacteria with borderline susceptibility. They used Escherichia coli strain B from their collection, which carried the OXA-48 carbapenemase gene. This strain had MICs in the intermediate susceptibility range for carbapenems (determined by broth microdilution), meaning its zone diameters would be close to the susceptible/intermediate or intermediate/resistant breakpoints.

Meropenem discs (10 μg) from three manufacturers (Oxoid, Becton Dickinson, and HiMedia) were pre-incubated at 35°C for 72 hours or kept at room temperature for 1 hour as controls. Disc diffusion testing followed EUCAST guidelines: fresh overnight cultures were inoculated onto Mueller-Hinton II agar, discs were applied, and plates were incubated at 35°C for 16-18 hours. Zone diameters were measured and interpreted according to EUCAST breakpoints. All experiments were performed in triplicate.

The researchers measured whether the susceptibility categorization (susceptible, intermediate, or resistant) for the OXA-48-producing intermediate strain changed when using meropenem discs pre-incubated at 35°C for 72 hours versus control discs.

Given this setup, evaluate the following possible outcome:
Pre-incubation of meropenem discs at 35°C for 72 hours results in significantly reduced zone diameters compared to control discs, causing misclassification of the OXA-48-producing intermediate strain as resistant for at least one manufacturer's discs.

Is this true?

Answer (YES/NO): NO